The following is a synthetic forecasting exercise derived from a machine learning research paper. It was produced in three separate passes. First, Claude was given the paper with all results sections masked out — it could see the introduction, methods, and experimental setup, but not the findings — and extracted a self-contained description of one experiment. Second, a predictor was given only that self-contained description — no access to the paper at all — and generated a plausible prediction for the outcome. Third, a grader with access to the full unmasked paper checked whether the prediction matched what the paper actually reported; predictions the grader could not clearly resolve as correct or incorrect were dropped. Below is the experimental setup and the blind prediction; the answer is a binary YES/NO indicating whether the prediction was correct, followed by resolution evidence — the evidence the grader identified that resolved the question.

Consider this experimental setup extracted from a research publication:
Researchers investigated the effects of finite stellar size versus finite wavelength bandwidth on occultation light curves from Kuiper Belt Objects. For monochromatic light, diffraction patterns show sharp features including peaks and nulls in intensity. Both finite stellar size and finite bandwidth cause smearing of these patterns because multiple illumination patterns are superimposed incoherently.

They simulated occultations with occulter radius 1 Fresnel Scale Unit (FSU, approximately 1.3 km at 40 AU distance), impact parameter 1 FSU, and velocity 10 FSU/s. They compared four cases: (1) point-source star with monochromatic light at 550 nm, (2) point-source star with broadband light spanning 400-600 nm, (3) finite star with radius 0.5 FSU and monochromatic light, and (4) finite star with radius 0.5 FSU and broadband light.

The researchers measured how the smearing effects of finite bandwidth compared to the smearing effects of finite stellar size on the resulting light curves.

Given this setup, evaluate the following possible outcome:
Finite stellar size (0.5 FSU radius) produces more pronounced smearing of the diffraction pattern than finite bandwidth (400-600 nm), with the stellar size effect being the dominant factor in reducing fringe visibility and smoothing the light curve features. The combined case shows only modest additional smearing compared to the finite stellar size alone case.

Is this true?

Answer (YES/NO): YES